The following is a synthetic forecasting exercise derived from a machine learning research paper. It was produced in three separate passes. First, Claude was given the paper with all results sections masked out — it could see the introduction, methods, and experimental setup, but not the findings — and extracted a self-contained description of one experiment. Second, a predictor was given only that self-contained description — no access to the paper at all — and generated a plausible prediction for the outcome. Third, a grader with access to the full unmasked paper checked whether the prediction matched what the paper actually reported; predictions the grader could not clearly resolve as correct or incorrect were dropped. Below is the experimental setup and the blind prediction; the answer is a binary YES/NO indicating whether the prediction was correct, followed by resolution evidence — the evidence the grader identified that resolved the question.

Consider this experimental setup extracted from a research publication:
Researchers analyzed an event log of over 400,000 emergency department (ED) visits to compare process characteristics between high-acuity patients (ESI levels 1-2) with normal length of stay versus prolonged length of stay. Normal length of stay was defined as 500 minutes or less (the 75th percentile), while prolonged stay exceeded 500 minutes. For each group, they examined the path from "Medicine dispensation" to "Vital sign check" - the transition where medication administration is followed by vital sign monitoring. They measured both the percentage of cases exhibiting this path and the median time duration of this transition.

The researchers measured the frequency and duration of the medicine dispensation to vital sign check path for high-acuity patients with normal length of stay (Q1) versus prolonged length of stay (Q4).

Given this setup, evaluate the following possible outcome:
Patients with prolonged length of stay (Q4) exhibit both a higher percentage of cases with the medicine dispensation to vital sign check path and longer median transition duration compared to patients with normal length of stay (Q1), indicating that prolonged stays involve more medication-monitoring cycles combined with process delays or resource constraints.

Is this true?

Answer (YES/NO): YES